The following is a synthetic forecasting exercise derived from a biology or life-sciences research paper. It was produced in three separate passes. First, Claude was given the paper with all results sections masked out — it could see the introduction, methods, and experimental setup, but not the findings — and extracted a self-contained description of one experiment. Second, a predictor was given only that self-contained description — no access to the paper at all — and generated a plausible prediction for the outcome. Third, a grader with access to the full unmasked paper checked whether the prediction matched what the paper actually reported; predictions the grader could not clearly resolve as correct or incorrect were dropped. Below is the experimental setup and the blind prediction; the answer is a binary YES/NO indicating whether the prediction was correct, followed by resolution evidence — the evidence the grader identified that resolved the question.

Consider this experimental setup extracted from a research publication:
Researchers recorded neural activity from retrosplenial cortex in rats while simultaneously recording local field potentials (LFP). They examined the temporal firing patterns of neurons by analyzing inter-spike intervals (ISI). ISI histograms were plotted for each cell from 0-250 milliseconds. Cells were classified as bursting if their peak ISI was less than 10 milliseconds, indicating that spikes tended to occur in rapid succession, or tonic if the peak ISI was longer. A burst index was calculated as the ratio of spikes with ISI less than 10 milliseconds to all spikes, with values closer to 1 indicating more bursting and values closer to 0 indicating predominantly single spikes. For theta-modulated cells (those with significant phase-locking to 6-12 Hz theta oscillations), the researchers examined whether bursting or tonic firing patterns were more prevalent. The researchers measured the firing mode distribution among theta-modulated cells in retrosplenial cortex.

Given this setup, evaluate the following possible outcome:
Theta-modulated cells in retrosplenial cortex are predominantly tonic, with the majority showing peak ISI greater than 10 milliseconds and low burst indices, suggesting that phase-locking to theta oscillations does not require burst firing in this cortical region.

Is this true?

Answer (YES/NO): YES